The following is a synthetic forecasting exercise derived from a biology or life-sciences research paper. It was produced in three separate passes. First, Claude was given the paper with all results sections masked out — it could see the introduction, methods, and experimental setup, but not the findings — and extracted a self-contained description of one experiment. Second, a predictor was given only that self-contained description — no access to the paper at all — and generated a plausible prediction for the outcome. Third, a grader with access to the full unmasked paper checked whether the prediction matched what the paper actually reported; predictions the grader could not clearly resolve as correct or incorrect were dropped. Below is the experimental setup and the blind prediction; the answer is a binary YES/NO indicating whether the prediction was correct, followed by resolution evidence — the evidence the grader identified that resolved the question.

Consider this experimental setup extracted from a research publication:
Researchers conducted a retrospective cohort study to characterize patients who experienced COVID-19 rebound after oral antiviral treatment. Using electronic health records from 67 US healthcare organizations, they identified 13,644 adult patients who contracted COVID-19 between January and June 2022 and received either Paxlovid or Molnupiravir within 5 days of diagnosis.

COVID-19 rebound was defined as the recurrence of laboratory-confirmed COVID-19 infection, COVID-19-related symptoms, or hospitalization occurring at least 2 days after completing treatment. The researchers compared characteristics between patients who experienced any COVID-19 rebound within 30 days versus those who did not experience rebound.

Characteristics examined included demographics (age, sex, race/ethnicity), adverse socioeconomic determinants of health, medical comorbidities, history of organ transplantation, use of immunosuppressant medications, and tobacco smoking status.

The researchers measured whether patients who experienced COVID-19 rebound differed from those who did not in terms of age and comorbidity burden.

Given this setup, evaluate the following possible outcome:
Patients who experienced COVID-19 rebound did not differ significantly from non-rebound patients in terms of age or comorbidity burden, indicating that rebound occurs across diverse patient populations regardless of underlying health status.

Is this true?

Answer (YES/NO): NO